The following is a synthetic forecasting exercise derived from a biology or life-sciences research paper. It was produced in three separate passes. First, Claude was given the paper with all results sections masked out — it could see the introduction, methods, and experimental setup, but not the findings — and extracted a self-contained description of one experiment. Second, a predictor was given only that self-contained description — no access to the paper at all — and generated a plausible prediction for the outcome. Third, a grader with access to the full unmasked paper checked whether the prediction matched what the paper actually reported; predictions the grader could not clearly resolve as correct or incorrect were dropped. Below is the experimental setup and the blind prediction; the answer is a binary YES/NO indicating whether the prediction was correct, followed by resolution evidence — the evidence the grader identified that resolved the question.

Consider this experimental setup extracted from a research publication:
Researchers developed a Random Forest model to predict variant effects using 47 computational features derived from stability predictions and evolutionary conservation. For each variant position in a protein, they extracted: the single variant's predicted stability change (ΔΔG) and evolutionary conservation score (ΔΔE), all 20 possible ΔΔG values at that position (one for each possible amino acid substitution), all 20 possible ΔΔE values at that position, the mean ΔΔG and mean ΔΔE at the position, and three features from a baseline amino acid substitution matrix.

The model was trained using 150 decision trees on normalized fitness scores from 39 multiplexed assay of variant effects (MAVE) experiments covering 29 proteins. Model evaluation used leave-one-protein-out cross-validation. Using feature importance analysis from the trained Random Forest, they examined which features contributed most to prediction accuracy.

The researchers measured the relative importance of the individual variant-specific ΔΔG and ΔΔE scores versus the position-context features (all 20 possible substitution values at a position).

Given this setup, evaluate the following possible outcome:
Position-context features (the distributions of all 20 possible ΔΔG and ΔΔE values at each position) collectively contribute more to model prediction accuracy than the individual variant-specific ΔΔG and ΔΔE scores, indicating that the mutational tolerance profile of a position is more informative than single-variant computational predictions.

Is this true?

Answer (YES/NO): NO